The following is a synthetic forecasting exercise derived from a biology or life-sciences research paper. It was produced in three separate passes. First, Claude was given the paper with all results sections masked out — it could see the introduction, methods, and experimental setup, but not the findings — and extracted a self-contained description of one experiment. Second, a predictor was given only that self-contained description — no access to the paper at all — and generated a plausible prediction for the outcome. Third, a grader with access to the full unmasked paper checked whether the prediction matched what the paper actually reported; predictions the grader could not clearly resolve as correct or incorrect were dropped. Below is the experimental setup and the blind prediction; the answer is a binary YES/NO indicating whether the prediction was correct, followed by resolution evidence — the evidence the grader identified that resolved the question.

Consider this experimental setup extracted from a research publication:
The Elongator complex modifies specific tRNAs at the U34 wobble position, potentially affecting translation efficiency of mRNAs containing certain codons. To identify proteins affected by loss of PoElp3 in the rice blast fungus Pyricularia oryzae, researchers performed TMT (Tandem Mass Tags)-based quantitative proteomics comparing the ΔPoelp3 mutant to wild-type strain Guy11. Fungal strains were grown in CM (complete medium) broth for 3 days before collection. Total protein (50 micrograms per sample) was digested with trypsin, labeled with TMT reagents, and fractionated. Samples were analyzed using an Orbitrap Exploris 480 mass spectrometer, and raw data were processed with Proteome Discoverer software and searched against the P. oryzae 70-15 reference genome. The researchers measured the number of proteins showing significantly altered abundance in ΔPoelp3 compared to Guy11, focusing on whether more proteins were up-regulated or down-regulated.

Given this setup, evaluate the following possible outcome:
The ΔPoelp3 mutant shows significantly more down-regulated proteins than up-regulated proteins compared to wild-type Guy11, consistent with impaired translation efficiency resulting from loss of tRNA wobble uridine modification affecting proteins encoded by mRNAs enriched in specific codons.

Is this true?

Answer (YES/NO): NO